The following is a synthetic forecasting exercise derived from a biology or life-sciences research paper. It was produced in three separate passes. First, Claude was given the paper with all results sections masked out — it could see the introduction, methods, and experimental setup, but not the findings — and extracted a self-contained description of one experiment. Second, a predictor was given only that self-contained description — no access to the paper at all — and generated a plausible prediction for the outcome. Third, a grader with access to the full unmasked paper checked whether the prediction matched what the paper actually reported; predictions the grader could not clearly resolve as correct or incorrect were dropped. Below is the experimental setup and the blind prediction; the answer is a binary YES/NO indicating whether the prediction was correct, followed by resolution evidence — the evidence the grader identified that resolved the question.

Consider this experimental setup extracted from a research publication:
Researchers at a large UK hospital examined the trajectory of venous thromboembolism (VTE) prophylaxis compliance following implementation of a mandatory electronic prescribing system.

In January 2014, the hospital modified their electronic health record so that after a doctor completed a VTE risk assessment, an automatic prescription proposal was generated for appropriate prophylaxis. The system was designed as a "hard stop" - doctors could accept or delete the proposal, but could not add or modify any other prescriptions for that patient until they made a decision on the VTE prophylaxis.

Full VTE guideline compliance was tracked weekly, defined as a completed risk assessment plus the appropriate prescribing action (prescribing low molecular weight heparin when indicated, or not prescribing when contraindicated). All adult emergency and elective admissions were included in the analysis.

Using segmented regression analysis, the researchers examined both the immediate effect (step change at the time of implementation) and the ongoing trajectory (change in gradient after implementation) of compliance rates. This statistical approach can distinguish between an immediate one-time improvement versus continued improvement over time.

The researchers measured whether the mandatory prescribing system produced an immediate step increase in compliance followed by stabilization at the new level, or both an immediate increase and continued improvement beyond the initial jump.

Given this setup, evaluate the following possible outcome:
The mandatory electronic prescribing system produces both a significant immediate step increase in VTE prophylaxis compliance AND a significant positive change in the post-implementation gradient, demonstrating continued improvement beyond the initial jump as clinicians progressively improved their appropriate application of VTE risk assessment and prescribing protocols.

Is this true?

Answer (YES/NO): NO